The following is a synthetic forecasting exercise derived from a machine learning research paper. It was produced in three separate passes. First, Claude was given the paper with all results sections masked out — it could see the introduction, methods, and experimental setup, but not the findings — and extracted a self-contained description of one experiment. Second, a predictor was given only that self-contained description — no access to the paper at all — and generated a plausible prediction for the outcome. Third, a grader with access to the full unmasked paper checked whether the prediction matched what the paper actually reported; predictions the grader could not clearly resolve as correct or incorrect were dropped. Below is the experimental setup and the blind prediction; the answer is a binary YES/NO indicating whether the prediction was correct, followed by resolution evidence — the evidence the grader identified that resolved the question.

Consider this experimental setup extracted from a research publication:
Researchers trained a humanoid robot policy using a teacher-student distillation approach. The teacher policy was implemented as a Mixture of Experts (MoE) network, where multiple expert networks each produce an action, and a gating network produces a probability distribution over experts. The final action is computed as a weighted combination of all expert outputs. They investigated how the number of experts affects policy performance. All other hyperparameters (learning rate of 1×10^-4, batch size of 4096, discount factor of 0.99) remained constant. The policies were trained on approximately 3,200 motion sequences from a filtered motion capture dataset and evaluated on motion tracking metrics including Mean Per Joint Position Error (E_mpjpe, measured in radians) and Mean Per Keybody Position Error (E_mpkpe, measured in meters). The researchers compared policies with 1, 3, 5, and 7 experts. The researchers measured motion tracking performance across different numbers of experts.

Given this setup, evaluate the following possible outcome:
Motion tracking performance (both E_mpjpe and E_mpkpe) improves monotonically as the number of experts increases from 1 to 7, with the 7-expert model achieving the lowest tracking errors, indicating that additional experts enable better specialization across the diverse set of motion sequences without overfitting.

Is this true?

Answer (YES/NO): NO